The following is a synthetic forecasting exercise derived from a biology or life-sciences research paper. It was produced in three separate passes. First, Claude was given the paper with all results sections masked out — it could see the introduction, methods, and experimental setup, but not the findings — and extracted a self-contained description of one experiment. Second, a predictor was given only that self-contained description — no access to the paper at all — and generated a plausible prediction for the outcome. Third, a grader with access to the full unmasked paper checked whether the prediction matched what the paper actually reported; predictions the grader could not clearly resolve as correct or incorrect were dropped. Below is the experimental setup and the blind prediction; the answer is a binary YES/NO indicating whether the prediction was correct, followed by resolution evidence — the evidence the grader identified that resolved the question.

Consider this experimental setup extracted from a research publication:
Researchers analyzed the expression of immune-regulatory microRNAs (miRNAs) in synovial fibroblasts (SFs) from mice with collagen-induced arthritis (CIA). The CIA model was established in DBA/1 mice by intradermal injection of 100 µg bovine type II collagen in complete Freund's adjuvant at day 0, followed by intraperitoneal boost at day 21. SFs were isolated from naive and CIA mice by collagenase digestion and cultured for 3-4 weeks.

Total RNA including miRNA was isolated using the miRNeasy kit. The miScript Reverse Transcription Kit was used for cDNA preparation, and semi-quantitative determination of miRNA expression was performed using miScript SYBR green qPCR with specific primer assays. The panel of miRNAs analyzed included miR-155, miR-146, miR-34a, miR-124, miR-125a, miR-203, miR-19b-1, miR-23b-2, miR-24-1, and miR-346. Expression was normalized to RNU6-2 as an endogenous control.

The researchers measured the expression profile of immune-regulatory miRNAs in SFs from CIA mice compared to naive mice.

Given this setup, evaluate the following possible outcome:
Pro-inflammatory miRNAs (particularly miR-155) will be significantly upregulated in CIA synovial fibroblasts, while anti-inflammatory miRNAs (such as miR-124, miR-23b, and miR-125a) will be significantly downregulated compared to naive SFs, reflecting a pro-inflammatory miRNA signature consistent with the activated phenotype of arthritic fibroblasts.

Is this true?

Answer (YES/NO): NO